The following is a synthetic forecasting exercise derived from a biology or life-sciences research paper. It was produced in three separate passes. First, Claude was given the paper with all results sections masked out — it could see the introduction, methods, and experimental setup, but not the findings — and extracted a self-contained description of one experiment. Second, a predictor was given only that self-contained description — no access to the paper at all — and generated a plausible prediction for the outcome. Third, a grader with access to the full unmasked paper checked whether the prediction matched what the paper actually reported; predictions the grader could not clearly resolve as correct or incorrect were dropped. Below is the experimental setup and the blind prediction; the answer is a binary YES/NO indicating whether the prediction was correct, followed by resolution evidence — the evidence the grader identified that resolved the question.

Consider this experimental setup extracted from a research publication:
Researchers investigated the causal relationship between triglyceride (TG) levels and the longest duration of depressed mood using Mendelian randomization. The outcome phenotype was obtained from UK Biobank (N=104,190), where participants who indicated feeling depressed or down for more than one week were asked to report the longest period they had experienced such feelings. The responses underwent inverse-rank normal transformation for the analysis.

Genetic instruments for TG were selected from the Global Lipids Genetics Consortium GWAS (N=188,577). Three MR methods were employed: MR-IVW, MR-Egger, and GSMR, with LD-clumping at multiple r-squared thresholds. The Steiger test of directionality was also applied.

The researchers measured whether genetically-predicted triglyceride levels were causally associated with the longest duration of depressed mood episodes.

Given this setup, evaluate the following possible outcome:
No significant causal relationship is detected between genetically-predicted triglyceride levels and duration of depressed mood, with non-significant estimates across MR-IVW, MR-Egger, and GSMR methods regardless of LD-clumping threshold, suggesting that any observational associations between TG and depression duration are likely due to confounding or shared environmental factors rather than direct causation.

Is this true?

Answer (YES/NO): YES